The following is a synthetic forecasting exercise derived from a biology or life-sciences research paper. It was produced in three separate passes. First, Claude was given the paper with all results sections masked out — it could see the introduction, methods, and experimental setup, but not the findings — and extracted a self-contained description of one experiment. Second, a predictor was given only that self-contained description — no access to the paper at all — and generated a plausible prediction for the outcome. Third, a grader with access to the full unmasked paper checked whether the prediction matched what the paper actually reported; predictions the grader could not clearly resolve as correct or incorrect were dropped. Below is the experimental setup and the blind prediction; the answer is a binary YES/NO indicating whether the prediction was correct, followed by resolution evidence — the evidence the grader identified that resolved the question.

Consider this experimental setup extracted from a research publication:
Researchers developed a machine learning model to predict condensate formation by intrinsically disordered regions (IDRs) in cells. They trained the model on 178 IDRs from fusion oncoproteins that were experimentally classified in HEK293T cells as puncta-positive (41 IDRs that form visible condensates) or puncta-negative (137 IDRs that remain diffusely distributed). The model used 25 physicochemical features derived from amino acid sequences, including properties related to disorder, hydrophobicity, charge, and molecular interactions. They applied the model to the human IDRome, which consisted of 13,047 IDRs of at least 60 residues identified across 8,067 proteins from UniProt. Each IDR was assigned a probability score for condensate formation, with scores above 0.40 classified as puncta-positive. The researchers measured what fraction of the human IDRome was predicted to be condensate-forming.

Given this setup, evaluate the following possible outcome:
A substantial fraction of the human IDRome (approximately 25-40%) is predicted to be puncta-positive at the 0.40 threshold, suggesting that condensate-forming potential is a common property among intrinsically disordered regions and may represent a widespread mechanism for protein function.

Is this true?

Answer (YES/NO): NO